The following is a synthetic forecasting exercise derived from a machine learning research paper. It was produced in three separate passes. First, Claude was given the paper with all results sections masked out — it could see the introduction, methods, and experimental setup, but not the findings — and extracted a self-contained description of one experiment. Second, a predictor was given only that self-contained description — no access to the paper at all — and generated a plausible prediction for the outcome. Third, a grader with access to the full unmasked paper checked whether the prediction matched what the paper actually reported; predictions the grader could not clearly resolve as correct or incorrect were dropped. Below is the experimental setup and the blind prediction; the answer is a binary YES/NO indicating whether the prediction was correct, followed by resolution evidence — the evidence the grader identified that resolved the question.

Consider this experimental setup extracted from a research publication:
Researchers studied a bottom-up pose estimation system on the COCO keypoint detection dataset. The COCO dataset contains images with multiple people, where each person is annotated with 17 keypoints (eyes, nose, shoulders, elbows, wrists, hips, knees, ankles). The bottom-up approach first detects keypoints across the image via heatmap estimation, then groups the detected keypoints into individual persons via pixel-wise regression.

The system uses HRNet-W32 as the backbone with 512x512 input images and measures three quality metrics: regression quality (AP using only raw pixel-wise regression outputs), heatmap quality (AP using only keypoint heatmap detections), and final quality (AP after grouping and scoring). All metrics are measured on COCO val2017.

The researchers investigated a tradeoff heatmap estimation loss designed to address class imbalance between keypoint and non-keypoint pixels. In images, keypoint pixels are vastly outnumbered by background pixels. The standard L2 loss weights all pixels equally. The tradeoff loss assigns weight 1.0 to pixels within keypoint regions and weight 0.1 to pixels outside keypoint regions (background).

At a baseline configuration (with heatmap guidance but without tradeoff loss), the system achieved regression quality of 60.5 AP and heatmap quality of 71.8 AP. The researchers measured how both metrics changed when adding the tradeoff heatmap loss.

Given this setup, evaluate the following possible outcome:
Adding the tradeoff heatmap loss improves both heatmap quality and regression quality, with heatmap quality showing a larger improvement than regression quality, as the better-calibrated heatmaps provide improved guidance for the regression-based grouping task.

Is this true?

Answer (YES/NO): YES